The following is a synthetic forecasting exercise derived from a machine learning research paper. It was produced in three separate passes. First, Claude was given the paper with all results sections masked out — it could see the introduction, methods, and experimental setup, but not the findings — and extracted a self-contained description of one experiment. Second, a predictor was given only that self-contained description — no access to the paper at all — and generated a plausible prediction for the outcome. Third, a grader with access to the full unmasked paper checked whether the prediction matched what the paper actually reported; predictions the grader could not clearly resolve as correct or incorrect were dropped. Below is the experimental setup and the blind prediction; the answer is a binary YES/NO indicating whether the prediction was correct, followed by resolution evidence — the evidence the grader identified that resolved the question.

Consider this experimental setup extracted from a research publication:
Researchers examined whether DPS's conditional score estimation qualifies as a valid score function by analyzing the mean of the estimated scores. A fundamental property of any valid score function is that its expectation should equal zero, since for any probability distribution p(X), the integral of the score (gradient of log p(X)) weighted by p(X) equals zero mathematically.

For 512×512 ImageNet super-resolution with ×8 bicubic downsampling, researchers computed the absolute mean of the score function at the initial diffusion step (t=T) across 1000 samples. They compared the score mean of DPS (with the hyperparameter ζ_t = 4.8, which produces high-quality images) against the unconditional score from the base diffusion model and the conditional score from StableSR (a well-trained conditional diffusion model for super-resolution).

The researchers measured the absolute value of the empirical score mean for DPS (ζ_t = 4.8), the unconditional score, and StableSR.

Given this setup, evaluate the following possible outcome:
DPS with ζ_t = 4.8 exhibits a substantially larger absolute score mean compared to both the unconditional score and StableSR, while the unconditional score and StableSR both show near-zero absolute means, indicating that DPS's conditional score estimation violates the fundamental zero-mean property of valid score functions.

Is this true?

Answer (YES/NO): NO